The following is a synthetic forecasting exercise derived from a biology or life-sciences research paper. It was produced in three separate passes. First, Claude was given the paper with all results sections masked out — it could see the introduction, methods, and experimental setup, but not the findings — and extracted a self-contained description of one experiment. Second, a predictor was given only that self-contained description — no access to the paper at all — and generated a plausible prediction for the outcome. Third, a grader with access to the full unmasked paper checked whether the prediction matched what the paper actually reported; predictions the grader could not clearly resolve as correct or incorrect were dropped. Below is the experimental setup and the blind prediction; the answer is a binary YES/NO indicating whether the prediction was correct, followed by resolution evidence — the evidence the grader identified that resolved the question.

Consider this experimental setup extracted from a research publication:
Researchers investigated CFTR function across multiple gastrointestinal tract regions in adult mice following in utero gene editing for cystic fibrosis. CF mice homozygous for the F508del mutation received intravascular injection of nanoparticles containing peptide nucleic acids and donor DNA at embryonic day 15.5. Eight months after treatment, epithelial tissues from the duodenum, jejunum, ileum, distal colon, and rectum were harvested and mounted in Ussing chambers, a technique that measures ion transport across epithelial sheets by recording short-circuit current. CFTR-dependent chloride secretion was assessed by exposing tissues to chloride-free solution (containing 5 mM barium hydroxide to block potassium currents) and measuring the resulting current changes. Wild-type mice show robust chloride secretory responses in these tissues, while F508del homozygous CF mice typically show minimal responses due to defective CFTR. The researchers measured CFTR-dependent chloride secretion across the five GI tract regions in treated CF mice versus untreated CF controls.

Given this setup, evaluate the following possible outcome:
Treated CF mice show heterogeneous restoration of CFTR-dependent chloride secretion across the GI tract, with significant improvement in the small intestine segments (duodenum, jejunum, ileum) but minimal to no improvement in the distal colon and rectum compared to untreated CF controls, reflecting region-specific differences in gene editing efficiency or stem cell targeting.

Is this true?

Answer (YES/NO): NO